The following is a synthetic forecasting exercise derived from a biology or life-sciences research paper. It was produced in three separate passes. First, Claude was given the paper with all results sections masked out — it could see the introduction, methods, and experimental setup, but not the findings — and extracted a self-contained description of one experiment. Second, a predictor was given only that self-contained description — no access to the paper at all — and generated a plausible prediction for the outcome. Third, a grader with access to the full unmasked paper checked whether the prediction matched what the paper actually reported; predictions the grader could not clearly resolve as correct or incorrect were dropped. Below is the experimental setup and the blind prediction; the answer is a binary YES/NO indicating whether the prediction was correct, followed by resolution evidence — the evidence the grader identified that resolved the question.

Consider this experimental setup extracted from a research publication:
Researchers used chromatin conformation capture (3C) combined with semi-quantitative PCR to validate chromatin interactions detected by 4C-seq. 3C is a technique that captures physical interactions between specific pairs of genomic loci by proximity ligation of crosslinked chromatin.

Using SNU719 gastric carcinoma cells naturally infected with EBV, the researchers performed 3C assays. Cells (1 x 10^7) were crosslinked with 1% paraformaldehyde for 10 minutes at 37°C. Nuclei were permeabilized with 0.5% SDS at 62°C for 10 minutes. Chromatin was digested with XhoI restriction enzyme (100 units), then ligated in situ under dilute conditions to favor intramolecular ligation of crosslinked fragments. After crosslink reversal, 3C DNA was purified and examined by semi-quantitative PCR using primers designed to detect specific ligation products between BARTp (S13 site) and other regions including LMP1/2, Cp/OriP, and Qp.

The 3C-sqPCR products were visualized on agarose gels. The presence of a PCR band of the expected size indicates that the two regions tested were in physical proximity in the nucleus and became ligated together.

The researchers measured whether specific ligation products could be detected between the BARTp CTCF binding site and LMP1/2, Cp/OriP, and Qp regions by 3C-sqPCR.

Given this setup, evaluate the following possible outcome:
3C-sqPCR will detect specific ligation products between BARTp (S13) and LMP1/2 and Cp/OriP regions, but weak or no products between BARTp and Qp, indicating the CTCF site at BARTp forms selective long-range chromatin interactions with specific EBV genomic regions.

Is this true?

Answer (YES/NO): NO